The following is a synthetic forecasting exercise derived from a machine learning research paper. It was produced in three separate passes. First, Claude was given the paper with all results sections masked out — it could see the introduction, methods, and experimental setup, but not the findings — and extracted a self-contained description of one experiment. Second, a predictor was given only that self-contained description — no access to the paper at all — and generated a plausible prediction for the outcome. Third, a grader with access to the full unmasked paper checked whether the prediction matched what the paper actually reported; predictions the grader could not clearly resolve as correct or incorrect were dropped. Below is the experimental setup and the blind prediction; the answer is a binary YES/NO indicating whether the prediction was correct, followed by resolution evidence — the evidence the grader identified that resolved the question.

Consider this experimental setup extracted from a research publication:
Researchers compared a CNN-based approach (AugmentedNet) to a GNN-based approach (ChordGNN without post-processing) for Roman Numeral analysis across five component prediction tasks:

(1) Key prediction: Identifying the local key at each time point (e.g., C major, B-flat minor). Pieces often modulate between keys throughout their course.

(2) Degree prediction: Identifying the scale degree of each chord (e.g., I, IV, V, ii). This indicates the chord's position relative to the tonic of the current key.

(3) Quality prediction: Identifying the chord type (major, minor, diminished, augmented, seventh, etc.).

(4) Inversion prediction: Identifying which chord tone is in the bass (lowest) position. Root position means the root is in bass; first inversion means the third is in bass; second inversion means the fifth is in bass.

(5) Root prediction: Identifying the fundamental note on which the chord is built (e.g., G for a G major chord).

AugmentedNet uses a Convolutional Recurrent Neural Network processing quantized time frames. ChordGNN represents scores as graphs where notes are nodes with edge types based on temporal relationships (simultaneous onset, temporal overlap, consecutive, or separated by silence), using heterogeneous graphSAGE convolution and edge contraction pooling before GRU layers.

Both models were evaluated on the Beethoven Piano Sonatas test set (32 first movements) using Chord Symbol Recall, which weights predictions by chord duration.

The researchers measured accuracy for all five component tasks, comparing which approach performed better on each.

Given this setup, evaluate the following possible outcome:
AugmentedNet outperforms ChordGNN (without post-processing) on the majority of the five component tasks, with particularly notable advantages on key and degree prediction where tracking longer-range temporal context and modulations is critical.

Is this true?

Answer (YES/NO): NO